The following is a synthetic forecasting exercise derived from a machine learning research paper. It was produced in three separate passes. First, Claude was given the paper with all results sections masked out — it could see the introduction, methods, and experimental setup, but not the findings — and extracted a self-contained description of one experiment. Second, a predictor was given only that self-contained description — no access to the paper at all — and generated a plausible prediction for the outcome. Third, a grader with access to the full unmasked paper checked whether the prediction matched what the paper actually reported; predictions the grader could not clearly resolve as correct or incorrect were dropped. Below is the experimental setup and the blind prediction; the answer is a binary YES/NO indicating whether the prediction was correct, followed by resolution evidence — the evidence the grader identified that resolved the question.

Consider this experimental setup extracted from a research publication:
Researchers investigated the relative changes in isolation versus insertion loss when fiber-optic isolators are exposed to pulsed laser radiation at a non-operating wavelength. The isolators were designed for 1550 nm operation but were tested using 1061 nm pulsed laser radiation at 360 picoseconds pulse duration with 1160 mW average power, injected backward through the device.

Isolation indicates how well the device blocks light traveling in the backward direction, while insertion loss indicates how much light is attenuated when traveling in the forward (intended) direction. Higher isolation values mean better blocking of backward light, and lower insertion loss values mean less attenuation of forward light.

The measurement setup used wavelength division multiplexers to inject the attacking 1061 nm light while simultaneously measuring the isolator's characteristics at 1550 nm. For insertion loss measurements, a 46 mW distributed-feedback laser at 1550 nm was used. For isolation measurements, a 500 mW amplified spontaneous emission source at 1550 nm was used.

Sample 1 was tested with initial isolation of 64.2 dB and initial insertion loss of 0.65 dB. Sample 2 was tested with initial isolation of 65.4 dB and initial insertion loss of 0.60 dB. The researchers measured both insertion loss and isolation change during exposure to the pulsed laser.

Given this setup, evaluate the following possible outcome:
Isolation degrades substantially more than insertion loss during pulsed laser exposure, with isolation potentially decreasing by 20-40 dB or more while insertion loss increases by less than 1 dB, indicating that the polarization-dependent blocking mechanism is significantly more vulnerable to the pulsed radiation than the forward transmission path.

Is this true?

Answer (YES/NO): NO